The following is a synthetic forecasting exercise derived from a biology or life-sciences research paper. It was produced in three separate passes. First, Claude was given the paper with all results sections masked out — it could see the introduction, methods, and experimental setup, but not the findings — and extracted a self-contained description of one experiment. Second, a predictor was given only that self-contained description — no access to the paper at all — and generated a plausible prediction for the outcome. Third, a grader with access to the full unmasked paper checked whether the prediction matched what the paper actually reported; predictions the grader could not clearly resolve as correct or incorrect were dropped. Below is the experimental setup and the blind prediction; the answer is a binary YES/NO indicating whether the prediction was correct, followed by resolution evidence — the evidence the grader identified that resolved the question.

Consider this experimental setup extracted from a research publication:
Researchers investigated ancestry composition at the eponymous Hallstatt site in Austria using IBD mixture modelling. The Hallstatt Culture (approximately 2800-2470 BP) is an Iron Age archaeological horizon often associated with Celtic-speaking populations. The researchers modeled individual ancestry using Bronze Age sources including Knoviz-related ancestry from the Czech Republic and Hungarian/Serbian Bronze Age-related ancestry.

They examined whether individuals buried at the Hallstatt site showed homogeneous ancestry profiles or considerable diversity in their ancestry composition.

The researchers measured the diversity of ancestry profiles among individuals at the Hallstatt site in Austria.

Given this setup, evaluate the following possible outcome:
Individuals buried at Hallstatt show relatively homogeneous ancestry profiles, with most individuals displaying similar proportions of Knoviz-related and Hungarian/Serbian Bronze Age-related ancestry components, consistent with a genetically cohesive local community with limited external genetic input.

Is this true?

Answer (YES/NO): NO